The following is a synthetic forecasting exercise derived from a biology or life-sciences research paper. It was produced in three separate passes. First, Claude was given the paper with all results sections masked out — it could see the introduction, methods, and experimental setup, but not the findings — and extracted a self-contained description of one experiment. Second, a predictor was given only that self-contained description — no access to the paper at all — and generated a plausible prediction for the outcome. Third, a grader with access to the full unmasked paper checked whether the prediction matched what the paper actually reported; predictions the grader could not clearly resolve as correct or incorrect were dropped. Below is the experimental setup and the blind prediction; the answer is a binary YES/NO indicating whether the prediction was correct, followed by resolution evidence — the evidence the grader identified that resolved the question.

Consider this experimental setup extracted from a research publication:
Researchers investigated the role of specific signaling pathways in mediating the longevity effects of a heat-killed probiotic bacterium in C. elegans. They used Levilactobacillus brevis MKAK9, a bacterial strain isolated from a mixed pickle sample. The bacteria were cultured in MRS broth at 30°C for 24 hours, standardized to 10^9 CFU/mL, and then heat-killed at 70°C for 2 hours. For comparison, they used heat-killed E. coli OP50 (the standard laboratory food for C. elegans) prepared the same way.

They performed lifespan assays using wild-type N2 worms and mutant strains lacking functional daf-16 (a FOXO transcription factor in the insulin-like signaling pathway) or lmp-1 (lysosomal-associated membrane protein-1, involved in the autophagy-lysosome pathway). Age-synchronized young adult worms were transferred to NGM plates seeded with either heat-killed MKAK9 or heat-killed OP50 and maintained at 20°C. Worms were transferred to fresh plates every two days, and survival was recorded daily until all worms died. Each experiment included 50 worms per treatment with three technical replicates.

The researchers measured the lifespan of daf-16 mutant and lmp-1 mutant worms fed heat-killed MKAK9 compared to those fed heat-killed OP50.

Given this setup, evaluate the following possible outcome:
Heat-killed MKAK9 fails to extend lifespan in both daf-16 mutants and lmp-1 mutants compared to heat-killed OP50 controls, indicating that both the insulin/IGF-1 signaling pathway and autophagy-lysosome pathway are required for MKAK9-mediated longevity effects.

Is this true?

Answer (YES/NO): YES